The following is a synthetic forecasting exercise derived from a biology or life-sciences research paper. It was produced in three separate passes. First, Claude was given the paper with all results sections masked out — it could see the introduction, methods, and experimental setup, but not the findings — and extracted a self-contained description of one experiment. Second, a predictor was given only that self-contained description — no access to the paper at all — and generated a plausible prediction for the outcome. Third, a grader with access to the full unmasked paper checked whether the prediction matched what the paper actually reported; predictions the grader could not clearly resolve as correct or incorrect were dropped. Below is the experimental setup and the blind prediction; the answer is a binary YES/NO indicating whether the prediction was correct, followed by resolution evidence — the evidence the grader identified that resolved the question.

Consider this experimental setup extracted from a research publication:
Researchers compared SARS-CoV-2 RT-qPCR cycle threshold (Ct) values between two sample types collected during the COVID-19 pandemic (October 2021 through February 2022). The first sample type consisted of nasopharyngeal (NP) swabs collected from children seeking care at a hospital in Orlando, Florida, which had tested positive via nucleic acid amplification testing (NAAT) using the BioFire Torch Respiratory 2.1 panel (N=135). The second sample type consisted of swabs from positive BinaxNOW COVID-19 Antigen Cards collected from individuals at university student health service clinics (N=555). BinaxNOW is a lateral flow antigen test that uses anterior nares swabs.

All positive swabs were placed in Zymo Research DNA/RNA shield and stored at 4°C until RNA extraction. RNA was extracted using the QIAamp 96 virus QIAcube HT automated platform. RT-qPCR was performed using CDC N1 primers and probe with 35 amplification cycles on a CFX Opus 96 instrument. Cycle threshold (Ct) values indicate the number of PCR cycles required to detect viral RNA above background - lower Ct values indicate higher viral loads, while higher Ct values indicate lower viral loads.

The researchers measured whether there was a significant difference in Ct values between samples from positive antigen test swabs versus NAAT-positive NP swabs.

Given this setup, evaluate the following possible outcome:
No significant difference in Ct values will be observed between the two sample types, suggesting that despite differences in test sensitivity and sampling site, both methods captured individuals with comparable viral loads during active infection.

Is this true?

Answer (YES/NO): YES